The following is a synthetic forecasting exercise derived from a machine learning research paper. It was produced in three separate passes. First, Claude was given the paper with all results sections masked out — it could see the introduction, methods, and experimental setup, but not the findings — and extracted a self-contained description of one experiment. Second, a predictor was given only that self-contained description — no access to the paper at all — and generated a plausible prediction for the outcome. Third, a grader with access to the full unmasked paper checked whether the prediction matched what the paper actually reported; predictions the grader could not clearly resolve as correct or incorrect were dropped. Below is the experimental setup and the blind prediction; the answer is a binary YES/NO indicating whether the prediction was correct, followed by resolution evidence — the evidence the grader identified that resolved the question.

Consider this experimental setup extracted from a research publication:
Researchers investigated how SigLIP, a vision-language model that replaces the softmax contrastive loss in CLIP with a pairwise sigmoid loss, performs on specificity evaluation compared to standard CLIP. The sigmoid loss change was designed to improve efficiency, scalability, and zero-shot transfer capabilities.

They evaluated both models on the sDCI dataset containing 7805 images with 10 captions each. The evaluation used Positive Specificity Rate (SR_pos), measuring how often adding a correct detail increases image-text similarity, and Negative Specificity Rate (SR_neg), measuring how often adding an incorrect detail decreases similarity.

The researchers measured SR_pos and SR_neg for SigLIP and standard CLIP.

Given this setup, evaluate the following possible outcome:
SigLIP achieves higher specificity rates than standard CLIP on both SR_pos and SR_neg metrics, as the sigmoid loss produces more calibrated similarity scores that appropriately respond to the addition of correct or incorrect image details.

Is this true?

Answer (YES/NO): NO